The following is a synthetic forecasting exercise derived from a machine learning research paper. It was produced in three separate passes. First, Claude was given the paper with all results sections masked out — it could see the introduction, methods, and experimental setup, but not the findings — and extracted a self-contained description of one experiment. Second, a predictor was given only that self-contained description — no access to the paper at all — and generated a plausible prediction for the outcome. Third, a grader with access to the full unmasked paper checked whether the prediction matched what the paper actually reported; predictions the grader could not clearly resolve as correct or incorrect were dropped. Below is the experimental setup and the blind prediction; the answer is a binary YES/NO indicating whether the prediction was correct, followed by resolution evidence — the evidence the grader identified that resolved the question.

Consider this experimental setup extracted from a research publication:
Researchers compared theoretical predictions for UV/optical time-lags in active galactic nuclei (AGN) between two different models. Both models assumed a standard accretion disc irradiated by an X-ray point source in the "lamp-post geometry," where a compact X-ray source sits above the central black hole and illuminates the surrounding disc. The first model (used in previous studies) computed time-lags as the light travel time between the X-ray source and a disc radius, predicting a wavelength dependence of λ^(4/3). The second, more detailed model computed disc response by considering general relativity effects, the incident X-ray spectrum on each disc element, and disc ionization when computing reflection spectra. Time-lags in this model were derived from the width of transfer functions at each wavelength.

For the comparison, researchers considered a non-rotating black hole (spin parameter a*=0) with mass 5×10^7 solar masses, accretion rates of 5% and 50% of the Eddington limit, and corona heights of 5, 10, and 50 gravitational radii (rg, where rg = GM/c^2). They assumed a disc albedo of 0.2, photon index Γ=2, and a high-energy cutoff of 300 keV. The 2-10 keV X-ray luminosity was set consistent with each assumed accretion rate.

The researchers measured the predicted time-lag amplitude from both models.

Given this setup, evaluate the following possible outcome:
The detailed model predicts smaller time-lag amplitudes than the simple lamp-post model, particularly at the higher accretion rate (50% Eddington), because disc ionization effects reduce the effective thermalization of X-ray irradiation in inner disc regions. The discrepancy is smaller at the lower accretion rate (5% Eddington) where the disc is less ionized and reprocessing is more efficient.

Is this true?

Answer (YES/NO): NO